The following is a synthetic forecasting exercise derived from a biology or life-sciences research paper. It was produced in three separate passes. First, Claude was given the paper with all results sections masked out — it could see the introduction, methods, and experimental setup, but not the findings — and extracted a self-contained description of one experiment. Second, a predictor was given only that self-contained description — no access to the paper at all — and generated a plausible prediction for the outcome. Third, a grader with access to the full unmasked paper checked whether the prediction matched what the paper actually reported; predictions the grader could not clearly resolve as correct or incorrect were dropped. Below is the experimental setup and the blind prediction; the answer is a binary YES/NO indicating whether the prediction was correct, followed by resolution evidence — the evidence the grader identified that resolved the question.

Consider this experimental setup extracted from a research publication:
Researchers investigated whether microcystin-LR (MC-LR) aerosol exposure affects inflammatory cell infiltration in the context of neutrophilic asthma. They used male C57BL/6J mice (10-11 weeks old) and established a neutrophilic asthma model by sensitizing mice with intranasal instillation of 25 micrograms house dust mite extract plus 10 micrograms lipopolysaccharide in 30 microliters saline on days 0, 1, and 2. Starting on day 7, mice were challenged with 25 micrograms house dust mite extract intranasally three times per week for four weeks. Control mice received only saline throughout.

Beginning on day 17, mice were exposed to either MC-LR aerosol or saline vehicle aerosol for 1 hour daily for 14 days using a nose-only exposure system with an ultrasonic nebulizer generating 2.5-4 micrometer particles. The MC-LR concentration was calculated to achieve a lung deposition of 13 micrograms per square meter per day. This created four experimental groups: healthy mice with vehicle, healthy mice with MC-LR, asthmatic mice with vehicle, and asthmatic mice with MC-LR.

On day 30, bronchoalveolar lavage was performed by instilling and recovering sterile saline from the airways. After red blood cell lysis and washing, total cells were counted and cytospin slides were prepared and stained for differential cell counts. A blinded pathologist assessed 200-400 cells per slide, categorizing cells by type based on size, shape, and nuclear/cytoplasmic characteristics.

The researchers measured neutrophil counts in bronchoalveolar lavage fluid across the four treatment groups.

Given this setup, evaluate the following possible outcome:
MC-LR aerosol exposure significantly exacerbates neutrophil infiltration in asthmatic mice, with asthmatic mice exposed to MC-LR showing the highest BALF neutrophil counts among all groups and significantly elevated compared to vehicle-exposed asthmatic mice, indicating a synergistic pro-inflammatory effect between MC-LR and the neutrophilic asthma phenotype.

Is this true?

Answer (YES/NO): NO